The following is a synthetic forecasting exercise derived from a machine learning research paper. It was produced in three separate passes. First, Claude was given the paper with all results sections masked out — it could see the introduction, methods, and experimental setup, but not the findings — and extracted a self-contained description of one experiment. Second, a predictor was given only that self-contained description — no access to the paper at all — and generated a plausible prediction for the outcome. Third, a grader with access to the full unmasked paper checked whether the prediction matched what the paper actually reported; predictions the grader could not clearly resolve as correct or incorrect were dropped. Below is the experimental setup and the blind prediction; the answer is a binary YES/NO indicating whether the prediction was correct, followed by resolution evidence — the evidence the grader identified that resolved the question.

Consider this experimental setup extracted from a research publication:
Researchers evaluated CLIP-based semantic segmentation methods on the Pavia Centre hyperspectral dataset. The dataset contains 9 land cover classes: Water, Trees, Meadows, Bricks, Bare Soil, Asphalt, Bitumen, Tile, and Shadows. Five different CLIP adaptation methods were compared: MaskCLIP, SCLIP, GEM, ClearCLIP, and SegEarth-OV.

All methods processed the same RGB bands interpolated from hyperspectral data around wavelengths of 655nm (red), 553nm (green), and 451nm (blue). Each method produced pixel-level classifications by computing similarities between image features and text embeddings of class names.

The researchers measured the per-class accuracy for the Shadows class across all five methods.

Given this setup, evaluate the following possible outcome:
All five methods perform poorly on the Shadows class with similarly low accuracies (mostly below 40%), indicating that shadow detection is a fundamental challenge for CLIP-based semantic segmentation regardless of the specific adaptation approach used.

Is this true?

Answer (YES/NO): NO